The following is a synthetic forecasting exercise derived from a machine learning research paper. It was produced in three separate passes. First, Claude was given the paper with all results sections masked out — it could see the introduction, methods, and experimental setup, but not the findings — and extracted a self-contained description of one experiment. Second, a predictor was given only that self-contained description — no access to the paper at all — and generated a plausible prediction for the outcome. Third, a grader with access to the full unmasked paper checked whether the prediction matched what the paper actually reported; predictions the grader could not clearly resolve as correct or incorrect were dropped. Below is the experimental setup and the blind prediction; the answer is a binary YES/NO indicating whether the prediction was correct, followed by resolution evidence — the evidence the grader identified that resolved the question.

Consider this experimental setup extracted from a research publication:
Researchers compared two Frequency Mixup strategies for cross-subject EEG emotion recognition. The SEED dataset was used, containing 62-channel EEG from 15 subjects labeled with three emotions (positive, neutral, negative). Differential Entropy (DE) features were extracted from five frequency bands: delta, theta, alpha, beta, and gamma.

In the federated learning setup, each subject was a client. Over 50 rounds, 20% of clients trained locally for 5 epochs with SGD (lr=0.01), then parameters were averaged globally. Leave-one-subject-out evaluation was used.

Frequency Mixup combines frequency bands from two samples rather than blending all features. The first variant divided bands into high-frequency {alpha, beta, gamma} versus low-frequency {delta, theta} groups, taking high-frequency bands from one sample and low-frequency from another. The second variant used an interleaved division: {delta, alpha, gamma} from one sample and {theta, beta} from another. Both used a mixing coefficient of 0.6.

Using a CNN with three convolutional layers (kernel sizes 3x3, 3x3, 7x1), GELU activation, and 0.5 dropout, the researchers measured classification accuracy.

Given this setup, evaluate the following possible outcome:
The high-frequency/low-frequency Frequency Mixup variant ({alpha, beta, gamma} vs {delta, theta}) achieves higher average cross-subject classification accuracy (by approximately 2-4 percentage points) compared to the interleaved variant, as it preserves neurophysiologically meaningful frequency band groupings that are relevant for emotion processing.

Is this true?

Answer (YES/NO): NO